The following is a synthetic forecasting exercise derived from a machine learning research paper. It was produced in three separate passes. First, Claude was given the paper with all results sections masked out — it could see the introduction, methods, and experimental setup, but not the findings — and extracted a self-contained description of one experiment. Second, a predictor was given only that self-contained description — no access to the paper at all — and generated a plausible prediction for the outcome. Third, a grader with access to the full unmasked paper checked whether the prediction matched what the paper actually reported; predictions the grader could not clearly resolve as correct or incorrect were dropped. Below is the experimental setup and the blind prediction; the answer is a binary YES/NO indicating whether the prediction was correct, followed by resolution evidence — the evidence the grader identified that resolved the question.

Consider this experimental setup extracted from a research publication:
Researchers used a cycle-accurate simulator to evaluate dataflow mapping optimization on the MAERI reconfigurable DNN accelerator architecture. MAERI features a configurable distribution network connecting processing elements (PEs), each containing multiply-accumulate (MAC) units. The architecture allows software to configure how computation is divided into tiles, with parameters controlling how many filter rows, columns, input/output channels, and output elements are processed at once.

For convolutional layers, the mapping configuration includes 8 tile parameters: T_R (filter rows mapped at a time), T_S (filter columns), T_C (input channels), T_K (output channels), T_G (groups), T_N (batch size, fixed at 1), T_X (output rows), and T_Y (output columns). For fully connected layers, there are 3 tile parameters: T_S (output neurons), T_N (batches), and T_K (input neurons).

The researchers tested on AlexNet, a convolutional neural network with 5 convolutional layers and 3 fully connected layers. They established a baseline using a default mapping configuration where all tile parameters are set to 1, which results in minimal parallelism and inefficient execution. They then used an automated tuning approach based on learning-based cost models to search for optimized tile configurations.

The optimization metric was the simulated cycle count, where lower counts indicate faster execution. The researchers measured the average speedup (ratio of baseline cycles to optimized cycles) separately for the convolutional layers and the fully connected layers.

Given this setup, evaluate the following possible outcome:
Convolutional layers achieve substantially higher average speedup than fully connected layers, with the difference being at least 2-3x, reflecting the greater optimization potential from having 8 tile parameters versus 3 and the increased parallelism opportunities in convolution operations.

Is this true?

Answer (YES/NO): YES